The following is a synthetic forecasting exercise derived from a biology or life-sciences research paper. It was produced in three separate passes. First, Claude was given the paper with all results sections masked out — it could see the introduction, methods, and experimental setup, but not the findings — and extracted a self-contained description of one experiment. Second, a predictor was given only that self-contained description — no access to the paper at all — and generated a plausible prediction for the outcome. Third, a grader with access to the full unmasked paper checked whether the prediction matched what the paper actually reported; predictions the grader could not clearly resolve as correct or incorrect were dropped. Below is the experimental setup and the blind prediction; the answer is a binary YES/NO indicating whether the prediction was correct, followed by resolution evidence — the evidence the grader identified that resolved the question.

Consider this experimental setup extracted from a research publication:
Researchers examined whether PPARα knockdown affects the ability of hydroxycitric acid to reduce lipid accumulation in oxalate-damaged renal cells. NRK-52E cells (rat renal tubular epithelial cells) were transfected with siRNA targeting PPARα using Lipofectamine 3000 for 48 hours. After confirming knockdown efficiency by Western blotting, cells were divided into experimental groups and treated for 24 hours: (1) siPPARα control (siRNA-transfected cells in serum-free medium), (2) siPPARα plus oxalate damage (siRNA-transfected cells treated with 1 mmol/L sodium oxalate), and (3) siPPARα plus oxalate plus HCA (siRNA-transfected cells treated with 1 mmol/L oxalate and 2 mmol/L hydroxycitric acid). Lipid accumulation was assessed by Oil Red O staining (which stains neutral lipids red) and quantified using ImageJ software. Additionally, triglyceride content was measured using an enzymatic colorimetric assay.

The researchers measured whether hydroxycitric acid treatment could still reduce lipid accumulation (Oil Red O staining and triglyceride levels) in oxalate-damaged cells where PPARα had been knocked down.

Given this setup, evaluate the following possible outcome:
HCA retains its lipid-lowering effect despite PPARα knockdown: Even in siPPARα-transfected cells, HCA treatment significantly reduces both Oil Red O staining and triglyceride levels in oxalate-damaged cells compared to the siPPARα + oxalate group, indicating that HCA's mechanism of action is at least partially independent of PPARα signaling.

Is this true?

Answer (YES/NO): NO